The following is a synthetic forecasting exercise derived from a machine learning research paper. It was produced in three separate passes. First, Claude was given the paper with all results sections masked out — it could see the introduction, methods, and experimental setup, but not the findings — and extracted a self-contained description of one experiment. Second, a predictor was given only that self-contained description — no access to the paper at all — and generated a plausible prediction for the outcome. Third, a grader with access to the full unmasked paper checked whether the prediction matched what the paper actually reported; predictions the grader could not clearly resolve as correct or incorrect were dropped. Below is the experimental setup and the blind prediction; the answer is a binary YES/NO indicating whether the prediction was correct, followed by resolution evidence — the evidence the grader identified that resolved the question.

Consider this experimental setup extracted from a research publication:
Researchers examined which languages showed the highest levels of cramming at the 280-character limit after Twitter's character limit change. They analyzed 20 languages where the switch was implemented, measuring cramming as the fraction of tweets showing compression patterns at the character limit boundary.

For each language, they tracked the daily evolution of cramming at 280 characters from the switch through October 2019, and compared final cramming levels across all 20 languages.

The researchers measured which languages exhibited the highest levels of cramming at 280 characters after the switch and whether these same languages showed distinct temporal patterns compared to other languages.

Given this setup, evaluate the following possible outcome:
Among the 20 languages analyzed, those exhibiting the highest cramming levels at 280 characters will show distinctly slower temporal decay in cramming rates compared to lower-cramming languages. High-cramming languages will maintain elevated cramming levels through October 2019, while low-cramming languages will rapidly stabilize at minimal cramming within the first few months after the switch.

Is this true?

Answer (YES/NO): NO